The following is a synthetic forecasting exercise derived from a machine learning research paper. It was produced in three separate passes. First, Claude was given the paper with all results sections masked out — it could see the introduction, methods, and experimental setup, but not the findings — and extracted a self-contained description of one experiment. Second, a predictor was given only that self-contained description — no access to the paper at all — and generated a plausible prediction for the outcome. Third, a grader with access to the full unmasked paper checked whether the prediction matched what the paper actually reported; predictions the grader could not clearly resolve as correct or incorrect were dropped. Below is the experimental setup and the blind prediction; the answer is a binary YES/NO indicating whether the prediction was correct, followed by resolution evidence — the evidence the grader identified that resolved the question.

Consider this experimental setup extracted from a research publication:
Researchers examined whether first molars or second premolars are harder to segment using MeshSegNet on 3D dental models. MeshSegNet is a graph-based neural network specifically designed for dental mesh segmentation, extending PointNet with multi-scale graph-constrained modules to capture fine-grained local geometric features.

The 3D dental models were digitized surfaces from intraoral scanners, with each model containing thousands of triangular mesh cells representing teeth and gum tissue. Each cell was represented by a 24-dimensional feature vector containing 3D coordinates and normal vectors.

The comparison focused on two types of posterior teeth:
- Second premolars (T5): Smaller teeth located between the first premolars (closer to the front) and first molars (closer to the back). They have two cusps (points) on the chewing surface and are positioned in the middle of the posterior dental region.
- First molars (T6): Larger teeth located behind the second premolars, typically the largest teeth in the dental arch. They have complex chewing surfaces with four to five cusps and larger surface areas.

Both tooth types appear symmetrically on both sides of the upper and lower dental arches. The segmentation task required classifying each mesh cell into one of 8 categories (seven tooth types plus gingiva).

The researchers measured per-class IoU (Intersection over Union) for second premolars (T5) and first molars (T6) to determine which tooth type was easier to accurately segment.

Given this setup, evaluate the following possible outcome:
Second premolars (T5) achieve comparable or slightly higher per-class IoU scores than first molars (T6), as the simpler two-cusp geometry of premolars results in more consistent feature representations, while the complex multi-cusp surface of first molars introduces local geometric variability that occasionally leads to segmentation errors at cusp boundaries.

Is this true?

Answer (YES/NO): YES